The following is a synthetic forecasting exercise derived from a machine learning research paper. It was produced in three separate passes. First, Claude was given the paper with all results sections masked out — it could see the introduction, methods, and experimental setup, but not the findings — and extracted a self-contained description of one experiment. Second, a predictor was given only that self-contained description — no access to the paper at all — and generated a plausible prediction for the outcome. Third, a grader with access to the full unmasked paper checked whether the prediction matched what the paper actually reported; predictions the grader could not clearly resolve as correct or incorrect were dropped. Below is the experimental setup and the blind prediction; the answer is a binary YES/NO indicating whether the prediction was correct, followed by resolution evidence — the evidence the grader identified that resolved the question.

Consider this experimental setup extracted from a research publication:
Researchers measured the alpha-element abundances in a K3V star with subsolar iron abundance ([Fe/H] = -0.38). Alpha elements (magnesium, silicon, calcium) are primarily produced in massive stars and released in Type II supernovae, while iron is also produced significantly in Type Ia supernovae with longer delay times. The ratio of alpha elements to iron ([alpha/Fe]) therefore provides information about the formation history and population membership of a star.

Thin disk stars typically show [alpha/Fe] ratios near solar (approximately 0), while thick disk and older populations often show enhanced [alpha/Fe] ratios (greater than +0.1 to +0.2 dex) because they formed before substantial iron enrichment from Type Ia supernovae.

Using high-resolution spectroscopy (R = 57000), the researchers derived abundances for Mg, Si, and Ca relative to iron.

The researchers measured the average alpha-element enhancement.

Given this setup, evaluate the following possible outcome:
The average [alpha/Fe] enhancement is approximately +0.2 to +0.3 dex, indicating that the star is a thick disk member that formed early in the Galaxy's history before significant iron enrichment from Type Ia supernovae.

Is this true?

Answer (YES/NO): NO